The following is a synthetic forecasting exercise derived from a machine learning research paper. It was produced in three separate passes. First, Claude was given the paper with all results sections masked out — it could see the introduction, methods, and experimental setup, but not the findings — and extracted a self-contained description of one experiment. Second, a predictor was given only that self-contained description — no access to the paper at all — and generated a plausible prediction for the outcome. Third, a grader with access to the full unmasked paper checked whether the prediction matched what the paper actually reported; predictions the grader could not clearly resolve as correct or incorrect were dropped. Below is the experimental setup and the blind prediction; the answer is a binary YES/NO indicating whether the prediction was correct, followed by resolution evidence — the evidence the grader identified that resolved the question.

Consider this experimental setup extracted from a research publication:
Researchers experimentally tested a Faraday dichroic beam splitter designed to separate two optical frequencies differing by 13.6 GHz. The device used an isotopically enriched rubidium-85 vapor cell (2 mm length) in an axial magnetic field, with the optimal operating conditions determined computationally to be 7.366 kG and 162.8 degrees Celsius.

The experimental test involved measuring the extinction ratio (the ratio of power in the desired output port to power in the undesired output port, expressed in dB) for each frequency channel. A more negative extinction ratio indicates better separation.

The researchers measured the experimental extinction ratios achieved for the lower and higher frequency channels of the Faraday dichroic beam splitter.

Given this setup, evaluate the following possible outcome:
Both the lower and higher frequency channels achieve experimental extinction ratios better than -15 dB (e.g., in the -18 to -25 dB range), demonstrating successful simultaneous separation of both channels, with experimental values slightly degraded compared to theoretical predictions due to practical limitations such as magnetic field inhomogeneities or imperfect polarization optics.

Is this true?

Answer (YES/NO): YES